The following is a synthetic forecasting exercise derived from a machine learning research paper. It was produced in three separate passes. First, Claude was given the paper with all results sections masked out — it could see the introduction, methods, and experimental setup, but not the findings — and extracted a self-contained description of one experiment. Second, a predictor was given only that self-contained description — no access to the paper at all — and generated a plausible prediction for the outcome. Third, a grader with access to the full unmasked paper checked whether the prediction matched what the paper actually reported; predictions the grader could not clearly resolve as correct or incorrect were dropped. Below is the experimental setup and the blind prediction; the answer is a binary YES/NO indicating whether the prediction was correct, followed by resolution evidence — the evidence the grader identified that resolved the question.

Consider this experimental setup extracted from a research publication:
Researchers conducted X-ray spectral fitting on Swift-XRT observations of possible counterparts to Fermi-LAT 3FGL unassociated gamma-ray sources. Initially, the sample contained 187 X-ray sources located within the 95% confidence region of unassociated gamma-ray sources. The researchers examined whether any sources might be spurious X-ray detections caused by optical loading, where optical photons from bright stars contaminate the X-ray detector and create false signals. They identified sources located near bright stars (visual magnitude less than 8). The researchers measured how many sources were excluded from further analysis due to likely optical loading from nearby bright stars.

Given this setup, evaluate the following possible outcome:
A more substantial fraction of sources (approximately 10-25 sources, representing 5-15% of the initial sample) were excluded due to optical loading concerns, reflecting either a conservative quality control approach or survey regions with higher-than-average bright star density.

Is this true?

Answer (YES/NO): NO